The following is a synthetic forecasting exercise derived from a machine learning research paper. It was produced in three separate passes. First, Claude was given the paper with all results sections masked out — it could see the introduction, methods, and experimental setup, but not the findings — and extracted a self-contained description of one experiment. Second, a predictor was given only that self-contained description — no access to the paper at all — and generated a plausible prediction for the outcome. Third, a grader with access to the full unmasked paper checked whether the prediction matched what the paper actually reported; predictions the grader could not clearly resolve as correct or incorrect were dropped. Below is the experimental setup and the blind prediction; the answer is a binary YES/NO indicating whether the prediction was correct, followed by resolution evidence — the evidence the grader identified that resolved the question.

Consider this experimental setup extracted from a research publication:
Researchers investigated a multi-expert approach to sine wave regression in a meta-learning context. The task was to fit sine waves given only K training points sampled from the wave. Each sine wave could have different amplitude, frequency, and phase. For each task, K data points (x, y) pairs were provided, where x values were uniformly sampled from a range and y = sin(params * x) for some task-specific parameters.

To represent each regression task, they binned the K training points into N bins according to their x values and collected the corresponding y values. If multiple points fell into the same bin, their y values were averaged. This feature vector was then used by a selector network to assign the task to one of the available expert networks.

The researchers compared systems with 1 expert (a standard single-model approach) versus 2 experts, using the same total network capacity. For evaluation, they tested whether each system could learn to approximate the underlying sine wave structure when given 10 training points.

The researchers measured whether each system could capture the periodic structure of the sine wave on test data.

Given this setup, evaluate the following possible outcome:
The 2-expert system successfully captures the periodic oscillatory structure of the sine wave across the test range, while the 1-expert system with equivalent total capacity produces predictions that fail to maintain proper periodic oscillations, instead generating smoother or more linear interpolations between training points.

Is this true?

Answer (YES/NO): YES